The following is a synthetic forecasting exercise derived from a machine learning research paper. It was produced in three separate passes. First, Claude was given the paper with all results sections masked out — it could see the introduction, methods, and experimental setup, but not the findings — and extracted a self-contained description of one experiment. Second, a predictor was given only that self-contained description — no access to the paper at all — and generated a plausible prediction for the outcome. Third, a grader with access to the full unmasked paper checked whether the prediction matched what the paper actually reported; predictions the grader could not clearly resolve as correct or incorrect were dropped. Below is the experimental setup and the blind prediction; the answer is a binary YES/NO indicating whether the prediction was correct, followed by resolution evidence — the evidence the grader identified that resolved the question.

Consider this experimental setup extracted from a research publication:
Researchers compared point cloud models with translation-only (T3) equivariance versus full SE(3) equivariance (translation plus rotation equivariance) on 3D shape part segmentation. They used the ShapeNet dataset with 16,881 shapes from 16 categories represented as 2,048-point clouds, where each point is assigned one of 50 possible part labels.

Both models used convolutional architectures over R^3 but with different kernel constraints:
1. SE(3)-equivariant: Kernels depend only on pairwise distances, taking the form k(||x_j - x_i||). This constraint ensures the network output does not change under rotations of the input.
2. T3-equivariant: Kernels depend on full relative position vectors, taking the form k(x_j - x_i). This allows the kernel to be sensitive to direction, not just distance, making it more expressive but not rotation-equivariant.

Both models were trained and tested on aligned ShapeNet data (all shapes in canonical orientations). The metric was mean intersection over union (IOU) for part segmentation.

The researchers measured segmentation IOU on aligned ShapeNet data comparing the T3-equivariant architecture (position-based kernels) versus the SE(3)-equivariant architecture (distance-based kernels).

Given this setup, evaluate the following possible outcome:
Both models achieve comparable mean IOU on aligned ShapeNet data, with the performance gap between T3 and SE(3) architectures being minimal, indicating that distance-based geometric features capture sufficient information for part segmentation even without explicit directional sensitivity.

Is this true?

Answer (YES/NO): NO